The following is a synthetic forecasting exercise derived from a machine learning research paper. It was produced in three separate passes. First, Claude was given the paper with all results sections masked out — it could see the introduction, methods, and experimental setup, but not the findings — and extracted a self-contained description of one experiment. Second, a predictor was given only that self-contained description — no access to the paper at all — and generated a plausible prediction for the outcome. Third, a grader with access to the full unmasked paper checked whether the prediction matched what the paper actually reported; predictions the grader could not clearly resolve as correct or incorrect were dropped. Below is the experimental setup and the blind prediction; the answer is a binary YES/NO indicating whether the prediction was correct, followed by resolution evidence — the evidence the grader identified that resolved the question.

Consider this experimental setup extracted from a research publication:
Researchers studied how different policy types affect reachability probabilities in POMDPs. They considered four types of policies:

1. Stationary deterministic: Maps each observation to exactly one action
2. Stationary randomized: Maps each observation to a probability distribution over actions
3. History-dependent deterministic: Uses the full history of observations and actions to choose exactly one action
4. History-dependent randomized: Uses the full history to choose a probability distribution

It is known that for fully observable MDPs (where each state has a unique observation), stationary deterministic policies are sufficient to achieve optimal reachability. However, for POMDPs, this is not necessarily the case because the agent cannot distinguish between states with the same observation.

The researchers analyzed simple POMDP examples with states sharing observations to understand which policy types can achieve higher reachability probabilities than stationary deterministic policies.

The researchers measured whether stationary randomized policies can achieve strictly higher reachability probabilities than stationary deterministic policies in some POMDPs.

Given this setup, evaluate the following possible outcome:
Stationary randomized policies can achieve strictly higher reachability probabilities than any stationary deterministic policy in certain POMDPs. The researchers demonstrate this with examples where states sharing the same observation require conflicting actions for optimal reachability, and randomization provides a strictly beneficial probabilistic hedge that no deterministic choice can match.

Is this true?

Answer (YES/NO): YES